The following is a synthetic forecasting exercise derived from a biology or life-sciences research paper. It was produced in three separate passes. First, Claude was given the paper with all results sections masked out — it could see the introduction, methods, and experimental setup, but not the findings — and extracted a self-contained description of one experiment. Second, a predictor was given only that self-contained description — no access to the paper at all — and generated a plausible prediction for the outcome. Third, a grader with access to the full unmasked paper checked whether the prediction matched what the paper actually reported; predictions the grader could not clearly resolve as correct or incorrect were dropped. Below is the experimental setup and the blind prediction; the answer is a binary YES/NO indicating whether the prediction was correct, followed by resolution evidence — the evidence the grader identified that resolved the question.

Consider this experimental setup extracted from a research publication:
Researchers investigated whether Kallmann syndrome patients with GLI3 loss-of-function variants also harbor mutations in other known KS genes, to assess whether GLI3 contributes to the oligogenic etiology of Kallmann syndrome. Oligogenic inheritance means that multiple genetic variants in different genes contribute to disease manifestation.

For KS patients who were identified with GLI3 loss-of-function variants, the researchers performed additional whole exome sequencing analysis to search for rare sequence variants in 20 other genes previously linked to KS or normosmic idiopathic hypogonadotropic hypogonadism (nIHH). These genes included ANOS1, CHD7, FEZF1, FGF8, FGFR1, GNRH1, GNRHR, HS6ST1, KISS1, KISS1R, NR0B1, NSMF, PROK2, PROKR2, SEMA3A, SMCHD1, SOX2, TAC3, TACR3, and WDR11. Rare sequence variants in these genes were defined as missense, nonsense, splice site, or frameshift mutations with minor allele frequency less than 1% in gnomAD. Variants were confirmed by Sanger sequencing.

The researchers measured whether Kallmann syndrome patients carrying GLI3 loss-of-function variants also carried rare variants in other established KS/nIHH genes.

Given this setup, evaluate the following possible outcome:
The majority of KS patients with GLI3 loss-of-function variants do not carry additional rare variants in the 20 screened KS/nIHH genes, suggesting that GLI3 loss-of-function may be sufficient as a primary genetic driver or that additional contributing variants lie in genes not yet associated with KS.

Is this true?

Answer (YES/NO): NO